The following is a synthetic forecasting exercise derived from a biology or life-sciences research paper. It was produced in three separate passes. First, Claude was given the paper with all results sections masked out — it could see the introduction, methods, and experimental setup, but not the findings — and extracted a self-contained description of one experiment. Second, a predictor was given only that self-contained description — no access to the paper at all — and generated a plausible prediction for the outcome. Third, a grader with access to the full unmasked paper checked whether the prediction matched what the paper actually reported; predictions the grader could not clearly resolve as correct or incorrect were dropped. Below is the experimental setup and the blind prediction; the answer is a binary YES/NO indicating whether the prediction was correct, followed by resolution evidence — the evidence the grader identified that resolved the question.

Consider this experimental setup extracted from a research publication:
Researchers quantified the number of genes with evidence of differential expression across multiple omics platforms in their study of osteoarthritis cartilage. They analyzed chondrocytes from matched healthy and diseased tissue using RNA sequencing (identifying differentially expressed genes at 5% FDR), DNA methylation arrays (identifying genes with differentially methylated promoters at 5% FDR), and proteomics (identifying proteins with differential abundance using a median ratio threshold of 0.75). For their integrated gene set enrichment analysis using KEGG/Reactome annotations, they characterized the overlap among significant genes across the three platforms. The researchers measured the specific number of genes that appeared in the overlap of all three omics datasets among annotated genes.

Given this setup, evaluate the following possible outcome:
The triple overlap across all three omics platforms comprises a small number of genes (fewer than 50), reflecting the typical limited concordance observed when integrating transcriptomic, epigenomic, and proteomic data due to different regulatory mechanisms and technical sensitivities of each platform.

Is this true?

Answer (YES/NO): YES